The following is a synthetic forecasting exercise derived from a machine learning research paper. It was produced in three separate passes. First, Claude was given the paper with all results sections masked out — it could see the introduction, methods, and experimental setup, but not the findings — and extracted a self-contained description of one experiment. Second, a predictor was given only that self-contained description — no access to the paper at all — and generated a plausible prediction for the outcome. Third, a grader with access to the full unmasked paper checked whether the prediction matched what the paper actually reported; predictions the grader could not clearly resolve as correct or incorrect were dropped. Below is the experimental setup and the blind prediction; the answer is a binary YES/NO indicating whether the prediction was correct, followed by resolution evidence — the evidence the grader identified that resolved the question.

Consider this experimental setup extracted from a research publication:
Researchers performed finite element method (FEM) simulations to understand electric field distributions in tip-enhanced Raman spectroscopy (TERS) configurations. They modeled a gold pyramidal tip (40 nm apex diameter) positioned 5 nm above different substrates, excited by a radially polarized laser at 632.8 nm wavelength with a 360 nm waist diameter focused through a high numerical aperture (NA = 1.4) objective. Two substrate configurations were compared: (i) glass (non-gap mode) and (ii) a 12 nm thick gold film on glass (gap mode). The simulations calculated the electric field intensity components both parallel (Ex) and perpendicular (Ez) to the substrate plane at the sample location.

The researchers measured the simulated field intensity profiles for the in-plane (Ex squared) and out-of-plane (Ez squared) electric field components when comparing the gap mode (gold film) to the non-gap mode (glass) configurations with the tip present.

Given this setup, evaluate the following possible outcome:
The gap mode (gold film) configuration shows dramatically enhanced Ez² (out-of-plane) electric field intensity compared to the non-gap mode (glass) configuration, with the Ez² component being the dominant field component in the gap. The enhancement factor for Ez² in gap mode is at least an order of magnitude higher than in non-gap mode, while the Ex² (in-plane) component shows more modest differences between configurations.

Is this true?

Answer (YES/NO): NO